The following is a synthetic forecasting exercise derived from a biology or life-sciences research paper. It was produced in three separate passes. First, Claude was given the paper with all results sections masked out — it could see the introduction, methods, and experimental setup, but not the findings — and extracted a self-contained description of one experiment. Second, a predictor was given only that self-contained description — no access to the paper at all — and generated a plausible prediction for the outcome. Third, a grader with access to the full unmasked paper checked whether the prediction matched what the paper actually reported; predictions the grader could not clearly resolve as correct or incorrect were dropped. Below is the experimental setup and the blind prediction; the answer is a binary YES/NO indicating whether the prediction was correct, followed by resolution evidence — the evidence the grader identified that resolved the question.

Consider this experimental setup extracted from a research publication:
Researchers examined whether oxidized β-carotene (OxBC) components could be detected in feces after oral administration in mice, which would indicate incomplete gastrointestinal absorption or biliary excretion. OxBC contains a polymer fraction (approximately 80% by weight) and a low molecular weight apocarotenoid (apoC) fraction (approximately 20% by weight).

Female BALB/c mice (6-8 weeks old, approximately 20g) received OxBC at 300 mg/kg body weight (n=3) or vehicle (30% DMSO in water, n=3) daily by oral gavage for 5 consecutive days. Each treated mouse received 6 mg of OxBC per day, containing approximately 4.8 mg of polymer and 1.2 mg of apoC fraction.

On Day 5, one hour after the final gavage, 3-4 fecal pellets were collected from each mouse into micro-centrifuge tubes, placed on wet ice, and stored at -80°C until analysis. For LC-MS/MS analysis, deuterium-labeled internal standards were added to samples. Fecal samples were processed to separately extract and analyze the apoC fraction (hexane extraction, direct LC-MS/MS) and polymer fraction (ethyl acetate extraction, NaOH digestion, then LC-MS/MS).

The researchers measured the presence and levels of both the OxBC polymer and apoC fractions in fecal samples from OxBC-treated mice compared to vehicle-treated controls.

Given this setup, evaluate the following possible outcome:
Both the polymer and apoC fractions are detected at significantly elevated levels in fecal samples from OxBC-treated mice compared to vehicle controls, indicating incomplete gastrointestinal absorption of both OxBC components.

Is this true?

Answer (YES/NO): NO